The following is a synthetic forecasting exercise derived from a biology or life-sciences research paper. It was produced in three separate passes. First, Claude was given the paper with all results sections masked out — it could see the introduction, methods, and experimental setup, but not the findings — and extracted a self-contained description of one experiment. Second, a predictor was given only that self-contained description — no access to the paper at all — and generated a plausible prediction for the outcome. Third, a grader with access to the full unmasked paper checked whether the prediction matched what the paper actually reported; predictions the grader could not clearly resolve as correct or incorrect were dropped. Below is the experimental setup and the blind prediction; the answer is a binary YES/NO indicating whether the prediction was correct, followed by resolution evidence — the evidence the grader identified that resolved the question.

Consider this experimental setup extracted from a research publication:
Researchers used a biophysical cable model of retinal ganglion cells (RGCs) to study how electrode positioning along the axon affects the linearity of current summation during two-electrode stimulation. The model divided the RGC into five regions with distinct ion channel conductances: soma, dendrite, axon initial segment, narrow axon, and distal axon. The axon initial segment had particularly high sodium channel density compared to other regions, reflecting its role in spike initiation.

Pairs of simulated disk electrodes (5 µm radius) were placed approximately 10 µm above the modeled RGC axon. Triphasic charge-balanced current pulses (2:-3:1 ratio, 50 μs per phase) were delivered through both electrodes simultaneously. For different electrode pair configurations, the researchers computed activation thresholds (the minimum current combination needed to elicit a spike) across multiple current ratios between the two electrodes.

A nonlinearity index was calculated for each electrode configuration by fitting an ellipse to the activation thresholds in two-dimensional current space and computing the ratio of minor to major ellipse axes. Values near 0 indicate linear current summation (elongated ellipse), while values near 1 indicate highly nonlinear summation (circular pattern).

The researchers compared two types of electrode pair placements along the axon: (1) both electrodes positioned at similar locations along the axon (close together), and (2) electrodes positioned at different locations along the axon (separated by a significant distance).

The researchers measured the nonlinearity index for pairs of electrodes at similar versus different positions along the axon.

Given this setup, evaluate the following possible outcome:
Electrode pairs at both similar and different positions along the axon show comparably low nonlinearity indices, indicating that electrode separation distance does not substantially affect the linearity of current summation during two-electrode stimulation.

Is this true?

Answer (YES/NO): NO